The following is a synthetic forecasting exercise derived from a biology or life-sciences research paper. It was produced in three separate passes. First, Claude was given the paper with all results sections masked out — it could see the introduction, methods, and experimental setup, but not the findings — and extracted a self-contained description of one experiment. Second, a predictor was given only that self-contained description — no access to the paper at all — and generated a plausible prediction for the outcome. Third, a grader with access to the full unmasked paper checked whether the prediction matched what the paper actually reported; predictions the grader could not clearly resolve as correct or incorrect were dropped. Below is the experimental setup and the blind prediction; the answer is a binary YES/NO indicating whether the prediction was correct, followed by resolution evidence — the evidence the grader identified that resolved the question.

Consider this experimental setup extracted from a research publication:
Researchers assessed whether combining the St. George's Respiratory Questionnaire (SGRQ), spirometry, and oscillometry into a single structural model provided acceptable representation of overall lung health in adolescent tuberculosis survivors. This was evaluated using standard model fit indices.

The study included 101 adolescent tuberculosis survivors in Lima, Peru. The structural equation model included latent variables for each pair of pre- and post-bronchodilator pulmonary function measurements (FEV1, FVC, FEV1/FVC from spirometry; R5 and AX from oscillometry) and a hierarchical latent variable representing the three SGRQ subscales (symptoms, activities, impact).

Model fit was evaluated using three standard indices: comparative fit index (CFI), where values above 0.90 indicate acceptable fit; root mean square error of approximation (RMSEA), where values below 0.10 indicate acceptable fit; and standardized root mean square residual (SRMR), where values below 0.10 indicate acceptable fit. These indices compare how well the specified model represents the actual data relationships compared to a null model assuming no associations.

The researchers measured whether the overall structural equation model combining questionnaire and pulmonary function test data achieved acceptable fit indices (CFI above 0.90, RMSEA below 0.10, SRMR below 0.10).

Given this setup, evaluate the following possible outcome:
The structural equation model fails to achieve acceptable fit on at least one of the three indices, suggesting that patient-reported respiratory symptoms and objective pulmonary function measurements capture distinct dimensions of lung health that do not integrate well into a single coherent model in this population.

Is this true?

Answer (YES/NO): NO